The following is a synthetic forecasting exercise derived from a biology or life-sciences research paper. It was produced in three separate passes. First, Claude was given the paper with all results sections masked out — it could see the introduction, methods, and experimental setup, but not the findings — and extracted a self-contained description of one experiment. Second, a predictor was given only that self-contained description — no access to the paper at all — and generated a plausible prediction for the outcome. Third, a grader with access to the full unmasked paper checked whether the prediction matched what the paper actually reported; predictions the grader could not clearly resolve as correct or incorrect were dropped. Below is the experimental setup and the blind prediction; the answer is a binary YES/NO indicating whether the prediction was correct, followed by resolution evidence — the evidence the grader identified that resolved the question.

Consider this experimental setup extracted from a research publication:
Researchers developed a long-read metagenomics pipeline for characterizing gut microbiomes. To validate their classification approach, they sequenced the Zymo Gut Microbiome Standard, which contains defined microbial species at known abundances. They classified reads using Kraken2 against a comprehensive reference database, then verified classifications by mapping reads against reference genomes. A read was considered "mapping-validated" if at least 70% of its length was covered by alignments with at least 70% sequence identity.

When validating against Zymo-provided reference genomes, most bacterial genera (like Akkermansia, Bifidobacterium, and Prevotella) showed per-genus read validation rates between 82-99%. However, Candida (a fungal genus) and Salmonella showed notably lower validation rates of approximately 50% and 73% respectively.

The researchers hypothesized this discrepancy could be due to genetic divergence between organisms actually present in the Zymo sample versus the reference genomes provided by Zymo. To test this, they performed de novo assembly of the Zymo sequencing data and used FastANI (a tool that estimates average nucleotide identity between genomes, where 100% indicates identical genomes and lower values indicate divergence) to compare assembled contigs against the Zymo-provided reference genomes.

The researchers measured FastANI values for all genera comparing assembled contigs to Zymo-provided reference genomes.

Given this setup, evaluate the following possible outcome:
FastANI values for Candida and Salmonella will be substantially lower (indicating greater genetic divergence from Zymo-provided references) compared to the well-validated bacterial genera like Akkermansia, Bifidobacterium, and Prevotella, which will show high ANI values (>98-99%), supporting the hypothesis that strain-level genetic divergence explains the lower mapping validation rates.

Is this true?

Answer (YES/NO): YES